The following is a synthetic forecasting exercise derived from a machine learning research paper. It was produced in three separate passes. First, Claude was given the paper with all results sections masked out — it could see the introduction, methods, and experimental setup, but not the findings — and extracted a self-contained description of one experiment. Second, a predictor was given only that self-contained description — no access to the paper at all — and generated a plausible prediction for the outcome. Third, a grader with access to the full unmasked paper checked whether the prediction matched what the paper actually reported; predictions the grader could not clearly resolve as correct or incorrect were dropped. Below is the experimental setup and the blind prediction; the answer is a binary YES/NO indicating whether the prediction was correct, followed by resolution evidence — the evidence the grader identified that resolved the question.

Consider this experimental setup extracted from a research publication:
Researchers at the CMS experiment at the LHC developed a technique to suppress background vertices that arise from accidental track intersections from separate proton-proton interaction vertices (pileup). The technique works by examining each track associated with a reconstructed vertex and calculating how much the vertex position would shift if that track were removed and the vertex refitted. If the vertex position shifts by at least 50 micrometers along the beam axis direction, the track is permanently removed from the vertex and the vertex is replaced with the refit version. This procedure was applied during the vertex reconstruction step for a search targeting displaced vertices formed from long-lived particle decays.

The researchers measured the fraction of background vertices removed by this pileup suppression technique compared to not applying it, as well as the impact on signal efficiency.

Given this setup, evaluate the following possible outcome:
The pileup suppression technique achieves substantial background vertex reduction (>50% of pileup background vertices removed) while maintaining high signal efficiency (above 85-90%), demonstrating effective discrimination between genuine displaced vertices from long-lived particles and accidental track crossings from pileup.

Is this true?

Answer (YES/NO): NO